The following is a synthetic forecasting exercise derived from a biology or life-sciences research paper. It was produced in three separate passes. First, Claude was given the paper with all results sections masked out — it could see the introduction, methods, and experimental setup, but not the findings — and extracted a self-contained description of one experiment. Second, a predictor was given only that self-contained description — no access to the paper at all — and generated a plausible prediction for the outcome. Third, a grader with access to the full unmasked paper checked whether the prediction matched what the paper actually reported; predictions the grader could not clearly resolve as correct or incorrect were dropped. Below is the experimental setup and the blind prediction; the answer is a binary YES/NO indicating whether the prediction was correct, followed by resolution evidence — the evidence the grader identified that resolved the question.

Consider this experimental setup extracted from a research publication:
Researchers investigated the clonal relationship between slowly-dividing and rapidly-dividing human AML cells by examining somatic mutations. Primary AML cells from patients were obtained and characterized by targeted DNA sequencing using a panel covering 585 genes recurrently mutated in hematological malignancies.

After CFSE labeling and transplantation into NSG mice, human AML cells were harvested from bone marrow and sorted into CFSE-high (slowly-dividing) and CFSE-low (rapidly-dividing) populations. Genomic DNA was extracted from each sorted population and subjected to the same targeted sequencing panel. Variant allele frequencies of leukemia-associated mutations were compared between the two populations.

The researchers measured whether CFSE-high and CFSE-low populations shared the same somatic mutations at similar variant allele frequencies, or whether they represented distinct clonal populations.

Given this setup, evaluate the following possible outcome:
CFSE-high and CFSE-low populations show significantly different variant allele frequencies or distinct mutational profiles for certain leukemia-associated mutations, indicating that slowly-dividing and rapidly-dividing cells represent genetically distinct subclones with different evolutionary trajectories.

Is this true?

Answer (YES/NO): NO